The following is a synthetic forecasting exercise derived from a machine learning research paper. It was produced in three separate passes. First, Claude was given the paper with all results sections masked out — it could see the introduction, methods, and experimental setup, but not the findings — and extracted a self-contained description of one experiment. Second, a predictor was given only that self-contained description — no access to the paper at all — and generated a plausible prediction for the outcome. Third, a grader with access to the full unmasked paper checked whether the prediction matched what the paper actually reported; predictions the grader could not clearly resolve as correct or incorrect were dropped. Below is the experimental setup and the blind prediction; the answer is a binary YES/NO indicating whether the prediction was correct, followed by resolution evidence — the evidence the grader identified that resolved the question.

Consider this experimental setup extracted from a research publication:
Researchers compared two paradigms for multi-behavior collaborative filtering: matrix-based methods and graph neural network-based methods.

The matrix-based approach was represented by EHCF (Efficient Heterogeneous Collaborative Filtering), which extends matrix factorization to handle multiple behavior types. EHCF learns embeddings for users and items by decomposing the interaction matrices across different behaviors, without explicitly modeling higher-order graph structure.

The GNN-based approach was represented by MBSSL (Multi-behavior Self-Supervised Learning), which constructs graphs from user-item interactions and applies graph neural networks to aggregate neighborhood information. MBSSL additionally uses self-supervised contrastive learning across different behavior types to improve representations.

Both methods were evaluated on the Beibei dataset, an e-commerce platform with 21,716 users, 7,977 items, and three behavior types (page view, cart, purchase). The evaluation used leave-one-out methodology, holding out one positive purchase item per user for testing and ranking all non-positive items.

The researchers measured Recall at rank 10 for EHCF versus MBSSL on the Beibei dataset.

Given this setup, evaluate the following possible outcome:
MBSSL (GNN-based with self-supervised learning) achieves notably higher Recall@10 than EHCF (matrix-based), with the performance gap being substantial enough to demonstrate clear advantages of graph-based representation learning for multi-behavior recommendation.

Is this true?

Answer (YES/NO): YES